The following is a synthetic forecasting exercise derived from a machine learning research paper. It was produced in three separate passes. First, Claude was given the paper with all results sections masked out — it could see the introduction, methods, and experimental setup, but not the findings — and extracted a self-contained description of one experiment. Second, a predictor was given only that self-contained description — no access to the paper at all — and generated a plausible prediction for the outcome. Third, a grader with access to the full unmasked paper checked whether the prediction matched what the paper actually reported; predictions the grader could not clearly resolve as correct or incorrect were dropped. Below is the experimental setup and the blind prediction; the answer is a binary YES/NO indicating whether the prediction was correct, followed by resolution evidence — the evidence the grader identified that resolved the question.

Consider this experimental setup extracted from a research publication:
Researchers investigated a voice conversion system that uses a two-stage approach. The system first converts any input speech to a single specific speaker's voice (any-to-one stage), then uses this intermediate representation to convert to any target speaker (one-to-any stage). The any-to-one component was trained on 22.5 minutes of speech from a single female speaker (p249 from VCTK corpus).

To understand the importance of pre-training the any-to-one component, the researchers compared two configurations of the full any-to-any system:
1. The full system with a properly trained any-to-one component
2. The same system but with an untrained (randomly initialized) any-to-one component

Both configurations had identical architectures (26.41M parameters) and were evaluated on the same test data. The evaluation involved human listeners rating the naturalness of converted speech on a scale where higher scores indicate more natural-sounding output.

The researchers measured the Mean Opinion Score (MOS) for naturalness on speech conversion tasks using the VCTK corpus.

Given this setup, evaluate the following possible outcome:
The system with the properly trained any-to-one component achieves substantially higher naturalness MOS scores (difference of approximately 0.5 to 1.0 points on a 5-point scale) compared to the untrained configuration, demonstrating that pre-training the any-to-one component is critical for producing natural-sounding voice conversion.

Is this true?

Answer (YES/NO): NO